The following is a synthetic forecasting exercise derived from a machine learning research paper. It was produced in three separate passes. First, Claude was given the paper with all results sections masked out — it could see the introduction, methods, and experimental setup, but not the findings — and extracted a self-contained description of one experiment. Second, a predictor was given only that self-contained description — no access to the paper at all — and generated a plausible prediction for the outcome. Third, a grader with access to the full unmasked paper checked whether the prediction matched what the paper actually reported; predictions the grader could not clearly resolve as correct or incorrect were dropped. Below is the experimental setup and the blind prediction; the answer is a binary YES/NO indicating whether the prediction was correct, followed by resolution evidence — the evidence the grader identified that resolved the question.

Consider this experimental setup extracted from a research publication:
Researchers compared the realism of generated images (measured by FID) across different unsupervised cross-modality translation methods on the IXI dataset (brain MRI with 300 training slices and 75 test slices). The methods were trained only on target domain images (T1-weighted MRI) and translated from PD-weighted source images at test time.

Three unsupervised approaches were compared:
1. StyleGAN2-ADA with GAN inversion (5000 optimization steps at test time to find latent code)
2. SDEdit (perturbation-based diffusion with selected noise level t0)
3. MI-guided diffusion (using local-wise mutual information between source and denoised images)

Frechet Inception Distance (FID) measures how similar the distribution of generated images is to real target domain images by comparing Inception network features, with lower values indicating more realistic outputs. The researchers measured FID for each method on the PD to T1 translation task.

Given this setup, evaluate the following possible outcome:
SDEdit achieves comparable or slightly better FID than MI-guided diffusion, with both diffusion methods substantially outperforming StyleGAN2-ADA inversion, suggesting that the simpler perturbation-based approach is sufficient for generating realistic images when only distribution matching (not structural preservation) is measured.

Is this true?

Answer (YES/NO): NO